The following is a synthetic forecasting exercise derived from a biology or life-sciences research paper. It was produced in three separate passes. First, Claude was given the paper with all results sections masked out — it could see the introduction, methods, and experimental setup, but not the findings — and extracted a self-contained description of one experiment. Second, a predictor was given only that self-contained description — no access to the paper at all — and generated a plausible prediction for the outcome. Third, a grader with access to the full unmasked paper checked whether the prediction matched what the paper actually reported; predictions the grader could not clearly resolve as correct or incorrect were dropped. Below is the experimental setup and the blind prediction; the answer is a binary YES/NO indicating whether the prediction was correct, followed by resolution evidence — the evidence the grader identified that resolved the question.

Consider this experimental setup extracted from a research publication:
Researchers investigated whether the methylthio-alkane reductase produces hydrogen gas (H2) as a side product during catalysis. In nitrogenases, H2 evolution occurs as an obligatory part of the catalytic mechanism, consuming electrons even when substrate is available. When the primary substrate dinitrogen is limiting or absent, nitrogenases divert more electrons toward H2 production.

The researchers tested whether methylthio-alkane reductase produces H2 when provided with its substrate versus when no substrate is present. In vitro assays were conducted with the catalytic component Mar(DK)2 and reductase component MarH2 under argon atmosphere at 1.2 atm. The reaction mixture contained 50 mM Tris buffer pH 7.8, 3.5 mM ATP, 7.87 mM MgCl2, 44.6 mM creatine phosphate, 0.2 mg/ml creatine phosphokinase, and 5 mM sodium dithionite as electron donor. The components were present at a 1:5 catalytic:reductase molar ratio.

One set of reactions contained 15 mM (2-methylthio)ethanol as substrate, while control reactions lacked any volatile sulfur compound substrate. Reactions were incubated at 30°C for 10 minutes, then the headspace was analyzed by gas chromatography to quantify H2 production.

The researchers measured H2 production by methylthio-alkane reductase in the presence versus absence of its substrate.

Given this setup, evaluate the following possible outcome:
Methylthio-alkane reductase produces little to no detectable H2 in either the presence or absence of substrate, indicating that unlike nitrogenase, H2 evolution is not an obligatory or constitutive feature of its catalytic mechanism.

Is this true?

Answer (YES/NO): NO